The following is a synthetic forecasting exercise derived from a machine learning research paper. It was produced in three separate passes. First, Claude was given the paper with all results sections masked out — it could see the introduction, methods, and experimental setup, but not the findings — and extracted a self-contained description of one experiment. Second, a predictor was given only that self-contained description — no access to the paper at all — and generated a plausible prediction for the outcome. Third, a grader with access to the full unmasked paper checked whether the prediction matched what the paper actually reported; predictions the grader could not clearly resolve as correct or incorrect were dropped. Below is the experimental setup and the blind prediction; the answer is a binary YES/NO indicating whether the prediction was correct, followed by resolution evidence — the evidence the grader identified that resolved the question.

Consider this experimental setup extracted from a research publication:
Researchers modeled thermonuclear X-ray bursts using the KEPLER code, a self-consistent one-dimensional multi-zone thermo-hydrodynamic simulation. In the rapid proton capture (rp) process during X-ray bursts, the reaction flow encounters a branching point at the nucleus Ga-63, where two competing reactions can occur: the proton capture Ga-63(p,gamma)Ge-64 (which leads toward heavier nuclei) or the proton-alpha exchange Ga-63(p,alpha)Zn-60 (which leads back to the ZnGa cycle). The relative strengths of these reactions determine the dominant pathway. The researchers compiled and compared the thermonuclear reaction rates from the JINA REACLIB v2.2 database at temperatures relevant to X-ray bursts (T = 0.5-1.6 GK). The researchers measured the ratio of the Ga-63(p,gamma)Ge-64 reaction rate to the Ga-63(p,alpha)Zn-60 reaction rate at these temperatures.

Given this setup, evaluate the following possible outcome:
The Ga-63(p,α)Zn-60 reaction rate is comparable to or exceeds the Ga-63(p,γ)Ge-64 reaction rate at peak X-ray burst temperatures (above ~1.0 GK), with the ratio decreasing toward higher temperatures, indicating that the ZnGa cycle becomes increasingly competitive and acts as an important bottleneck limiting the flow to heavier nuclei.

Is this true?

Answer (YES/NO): NO